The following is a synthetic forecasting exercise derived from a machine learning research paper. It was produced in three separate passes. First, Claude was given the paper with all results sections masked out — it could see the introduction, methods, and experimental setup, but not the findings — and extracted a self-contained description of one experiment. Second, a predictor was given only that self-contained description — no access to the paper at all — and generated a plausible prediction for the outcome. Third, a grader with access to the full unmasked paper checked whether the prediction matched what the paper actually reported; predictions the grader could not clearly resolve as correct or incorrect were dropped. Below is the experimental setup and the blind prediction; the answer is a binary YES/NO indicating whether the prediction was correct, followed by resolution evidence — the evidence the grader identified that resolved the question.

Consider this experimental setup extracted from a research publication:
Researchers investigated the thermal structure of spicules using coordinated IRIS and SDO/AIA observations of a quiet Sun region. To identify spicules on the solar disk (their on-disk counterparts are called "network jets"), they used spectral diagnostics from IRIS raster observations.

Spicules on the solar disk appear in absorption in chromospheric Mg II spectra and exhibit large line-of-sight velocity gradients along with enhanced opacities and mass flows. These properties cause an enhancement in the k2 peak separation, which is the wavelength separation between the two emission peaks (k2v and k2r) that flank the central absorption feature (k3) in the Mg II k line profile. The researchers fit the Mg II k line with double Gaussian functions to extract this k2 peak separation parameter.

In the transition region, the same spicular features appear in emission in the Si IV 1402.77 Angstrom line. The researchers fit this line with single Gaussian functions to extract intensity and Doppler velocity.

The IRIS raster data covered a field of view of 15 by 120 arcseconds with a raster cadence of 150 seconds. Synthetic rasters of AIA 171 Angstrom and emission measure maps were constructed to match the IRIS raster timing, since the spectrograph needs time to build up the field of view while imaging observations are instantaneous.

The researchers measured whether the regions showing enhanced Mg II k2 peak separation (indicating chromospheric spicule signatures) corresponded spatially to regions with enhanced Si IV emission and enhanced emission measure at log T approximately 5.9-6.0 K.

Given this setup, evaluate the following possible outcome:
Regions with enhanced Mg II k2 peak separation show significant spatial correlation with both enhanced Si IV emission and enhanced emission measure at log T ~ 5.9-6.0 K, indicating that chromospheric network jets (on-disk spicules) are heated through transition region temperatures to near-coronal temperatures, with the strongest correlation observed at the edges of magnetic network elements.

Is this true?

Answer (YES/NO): NO